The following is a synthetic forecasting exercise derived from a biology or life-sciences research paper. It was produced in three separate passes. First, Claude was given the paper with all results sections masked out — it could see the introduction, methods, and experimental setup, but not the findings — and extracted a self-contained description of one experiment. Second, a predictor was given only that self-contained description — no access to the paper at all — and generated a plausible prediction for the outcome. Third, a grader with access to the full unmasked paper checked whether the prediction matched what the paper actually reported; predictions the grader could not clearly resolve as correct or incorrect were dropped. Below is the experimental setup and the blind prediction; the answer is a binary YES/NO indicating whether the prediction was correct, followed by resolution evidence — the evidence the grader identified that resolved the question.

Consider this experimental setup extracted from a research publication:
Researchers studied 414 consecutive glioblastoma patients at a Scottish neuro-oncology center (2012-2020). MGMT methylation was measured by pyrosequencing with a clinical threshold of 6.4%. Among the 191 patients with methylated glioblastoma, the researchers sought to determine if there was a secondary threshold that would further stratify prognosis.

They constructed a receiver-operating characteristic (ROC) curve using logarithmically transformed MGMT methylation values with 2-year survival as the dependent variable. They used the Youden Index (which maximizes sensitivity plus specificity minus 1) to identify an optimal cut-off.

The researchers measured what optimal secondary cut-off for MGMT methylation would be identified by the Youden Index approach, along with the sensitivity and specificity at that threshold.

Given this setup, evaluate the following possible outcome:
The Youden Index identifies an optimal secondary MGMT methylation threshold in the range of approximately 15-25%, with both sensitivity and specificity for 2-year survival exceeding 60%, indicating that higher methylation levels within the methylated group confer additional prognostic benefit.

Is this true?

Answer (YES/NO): NO